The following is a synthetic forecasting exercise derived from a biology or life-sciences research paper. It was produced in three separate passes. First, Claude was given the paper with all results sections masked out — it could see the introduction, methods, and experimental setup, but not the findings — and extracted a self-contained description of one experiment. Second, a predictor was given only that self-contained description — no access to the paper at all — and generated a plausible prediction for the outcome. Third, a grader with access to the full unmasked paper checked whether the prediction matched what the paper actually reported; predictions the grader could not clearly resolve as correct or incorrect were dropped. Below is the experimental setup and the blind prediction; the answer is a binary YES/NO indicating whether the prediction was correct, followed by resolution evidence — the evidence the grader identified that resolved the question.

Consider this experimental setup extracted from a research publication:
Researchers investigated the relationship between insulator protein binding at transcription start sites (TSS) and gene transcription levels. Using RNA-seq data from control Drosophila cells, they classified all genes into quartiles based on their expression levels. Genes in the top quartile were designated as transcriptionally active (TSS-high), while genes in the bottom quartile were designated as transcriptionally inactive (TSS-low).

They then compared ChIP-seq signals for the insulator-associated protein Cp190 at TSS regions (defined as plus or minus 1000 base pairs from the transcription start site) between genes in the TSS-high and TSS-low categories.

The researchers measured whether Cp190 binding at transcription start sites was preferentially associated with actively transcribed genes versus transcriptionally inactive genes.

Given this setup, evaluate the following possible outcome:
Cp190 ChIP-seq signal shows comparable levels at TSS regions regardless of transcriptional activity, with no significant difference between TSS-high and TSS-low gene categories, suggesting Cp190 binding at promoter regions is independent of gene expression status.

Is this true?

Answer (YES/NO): NO